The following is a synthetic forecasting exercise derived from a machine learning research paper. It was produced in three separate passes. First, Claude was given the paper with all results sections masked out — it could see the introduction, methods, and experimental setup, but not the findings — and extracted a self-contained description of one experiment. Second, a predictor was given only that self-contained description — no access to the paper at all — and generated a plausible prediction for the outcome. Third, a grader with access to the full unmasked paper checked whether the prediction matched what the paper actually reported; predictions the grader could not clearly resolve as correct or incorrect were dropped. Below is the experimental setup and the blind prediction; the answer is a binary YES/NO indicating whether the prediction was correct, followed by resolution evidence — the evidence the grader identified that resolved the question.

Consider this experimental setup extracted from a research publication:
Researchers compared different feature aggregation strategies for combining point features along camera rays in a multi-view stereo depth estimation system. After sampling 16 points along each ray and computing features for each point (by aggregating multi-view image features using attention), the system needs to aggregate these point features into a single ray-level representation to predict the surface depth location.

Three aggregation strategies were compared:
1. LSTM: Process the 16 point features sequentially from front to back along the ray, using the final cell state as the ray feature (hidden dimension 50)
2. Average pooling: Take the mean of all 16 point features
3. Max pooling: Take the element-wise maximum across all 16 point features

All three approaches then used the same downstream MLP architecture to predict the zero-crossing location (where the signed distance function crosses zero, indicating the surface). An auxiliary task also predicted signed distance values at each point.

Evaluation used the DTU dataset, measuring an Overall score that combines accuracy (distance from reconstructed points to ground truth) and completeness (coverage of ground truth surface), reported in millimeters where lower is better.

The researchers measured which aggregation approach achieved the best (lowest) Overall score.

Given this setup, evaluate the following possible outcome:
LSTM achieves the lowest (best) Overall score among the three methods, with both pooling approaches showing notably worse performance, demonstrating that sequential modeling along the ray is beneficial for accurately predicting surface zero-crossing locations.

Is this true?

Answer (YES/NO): YES